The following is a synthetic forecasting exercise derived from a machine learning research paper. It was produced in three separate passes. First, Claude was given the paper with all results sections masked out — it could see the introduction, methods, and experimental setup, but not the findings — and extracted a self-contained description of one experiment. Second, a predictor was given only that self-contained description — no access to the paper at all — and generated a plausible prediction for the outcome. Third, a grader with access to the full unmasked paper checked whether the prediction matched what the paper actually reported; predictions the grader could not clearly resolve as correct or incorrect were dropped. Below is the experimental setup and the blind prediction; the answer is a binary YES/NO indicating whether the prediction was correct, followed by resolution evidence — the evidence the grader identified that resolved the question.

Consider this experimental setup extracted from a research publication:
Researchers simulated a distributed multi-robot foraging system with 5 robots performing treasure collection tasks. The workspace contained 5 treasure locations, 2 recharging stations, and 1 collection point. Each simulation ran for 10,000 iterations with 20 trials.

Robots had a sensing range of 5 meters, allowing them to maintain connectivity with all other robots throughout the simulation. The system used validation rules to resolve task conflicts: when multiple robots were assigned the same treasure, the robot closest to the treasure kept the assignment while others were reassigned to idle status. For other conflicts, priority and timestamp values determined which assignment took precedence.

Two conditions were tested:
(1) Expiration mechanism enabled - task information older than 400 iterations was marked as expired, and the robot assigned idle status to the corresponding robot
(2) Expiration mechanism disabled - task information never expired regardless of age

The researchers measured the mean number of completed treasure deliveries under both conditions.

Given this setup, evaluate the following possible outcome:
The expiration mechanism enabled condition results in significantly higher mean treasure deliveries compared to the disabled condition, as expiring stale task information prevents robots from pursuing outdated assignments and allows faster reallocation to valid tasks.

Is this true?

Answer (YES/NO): NO